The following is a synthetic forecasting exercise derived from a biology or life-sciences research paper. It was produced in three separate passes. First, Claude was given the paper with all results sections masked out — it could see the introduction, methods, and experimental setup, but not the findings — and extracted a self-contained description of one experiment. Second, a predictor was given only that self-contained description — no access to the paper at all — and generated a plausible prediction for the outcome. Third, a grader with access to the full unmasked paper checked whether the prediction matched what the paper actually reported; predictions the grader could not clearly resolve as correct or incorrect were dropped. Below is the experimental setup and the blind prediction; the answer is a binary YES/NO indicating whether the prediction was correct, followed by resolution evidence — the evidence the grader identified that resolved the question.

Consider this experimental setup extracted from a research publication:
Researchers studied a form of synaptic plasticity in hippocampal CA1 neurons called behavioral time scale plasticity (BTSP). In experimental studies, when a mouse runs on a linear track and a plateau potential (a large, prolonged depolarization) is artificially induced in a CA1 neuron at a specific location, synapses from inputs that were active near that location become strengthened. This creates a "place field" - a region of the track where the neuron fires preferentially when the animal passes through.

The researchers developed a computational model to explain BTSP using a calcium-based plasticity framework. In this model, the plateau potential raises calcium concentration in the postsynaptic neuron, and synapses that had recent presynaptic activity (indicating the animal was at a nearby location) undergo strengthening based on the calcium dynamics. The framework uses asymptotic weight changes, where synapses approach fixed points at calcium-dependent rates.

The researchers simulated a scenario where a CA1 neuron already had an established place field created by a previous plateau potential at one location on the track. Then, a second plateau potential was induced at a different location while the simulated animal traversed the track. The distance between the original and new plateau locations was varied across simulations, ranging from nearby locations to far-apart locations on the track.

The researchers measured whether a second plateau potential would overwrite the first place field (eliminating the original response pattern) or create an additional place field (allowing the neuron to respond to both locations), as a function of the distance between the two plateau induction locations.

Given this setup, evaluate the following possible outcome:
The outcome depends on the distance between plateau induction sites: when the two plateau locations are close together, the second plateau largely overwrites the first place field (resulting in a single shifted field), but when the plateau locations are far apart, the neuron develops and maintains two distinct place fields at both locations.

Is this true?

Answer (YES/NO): YES